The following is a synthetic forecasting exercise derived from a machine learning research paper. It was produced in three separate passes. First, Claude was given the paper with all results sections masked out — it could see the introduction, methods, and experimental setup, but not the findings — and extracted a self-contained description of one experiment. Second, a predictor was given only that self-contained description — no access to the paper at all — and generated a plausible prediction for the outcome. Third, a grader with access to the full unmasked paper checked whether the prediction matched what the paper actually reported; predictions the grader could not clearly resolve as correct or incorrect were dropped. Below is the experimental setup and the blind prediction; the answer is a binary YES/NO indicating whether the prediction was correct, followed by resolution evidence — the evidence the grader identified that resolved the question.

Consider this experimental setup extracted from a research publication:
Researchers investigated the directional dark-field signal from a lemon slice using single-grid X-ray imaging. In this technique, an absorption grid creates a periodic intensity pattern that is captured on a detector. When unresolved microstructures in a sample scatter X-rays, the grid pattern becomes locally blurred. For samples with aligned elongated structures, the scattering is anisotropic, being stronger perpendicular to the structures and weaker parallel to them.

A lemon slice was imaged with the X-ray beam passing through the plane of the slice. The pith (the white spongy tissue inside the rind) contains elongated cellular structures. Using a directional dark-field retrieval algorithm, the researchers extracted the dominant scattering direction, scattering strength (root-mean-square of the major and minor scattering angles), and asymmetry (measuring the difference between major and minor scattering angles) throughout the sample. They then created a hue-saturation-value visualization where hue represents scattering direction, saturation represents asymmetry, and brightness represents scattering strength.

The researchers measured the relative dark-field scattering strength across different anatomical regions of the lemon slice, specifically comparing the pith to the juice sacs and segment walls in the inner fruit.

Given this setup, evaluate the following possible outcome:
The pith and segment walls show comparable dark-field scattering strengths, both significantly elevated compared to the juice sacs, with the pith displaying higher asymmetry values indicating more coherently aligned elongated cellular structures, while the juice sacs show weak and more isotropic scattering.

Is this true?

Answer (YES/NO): NO